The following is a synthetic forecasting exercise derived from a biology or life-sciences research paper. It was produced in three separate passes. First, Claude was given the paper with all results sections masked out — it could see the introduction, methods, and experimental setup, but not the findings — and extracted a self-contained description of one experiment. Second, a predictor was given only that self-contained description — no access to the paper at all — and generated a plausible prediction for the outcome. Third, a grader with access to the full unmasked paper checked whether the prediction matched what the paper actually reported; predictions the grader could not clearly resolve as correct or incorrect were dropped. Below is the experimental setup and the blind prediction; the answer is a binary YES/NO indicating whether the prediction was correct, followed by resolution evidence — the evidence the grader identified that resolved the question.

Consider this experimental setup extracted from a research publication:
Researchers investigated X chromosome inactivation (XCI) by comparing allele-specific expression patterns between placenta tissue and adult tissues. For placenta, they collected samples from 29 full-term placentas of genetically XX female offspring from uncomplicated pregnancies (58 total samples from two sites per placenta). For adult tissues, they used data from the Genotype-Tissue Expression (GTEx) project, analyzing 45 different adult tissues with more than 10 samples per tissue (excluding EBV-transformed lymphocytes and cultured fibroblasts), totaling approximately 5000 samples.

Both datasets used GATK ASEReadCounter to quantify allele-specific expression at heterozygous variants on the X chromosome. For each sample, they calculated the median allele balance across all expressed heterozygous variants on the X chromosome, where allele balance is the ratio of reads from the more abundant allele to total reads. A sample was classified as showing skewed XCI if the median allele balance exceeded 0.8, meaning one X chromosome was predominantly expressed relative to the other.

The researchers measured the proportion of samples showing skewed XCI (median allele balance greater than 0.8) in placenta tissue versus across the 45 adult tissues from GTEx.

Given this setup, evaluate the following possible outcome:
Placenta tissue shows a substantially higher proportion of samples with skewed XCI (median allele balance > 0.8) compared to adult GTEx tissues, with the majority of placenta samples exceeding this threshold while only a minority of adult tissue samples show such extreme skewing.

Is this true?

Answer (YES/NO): YES